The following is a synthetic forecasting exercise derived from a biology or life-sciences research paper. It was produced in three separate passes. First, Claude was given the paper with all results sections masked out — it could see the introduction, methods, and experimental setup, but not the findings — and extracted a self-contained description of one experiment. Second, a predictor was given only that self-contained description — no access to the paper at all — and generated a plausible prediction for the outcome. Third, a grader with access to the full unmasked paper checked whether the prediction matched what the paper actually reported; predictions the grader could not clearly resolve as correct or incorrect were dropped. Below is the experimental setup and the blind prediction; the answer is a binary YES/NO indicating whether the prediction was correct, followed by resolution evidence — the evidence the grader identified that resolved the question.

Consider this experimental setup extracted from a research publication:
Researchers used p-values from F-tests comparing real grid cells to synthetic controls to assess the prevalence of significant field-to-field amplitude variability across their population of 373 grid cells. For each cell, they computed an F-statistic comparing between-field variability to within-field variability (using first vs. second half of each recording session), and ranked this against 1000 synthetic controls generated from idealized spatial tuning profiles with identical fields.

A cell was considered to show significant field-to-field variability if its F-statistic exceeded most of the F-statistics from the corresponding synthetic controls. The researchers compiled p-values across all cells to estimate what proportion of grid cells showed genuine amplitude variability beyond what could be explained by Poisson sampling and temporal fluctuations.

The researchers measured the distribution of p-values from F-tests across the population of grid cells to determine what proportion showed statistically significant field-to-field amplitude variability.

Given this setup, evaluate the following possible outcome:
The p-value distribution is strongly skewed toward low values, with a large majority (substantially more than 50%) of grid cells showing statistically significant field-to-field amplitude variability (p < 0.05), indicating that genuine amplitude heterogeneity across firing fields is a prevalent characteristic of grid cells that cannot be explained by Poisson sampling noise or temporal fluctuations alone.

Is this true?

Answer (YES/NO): NO